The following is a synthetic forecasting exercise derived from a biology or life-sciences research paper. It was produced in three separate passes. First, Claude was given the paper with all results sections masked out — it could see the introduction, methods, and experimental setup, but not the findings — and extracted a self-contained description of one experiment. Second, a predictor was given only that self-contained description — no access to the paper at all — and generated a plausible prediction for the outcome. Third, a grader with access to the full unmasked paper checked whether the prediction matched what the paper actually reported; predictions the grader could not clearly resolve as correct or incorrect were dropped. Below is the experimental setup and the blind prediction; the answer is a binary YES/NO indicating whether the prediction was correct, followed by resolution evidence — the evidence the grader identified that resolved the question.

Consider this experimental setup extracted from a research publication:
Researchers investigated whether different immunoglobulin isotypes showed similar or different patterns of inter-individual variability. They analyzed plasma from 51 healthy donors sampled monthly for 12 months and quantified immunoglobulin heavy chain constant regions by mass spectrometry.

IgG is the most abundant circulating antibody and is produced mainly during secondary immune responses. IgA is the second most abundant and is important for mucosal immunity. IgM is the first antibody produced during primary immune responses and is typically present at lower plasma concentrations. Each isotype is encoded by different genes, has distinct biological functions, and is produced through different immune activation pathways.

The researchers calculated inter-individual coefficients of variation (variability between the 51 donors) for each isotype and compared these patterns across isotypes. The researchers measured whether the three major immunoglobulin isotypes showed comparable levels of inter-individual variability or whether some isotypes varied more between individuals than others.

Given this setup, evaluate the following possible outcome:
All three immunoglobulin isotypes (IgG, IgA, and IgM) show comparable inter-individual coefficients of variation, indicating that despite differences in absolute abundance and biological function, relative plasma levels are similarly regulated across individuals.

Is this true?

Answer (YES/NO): NO